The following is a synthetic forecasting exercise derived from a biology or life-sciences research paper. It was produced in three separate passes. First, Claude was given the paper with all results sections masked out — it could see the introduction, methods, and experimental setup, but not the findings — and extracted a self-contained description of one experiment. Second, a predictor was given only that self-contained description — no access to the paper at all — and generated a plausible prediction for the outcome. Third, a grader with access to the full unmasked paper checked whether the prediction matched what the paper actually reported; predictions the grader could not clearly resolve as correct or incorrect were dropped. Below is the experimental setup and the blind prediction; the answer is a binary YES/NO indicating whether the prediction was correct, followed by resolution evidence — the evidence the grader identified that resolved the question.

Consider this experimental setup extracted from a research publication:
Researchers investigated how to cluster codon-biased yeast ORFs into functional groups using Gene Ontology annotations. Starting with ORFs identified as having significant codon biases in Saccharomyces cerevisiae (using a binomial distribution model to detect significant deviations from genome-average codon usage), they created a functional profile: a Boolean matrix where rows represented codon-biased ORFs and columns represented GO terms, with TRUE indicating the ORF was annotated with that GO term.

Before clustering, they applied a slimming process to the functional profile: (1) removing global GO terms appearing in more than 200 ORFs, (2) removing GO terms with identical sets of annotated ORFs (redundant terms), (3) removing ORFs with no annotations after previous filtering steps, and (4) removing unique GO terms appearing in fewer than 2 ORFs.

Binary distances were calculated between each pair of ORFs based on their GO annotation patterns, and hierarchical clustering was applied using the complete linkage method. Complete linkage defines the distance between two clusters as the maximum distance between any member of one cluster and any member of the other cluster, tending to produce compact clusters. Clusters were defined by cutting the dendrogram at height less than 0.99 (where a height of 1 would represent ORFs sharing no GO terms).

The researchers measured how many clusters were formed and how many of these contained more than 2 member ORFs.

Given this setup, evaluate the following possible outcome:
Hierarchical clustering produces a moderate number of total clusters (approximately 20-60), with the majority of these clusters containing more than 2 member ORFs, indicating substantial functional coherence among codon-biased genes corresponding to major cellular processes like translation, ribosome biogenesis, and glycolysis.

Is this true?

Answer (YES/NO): NO